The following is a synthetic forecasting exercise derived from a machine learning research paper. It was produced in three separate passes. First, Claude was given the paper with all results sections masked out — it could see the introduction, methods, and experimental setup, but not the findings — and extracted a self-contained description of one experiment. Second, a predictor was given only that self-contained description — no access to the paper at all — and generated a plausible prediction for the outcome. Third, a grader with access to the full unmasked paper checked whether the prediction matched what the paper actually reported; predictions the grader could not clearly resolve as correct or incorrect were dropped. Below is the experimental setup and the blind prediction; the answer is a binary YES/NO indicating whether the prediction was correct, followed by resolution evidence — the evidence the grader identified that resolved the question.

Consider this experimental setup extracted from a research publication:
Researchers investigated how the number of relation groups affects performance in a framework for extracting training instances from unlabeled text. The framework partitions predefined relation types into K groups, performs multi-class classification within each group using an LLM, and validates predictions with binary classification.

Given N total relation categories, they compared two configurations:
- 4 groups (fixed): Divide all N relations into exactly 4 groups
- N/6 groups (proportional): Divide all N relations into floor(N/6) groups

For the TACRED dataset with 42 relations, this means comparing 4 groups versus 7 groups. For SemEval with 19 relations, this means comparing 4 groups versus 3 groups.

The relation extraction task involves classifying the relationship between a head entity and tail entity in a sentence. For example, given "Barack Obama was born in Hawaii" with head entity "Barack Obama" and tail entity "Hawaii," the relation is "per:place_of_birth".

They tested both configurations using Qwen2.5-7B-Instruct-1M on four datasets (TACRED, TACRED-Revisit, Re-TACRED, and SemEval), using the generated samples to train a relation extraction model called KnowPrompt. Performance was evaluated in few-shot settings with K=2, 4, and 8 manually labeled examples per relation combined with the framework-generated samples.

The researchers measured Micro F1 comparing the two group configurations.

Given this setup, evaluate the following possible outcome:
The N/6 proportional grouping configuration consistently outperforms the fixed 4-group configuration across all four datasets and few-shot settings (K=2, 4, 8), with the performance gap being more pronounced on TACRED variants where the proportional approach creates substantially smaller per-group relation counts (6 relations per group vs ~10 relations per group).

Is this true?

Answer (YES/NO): YES